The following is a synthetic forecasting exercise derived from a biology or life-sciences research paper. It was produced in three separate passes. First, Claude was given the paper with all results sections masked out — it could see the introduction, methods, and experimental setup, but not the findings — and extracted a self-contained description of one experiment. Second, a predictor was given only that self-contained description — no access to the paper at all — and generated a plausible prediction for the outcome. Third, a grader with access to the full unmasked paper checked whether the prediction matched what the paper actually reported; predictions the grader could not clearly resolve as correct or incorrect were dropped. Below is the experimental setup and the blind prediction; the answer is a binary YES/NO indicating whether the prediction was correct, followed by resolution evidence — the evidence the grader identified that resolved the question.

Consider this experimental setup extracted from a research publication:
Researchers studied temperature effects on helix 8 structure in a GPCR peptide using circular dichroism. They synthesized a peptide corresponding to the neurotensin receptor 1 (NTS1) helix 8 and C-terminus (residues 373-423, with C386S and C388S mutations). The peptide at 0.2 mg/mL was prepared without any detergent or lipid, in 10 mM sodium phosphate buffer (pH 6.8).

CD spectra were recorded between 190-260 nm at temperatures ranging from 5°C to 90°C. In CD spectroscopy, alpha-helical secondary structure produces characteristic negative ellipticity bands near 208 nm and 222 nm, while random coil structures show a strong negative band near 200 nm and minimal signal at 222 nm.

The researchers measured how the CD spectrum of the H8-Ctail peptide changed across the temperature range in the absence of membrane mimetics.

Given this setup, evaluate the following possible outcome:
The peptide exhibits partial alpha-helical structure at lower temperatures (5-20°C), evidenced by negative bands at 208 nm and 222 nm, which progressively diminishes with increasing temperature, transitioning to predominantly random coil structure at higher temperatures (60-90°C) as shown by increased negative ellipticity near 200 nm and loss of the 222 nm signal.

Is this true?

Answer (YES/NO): NO